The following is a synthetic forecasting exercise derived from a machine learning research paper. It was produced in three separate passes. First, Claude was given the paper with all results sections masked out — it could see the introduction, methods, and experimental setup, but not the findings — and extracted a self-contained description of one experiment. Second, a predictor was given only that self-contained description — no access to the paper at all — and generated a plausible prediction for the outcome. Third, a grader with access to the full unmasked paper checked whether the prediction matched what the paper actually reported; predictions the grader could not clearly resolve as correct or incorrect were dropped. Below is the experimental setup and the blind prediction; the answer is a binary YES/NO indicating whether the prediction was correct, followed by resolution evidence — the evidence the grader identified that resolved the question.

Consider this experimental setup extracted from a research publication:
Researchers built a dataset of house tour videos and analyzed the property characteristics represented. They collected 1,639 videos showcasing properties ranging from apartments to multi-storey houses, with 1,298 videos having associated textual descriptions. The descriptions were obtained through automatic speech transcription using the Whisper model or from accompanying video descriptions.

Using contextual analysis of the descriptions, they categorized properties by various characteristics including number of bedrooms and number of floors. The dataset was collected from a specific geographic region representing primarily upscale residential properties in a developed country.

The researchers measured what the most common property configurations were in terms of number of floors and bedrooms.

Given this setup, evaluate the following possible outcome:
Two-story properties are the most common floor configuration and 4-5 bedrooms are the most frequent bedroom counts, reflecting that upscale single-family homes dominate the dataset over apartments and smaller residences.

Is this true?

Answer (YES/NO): NO